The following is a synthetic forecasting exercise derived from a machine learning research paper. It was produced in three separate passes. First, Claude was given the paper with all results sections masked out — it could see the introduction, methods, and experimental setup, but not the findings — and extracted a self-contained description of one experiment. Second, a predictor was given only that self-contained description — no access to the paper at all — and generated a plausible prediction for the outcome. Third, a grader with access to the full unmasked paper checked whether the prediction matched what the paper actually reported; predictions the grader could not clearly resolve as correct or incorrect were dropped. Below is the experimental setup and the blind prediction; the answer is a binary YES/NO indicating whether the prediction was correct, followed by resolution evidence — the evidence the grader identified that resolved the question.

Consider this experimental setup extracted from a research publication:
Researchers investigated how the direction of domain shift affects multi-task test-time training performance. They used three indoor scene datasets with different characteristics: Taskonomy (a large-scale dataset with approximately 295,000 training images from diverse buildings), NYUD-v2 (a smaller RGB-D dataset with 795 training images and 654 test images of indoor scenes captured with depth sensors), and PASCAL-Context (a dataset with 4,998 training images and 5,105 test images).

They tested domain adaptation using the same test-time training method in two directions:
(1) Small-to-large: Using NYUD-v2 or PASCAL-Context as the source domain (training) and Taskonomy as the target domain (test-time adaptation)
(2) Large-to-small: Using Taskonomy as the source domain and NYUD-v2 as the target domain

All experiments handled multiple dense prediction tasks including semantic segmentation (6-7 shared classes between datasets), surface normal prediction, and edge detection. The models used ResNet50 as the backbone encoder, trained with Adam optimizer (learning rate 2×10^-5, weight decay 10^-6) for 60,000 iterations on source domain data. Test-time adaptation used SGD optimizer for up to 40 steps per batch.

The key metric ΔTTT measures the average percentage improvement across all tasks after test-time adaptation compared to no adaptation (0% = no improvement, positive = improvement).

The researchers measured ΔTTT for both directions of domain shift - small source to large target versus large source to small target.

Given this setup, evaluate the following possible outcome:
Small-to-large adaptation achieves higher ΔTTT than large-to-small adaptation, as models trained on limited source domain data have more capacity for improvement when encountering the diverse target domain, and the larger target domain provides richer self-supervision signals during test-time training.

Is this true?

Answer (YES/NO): NO